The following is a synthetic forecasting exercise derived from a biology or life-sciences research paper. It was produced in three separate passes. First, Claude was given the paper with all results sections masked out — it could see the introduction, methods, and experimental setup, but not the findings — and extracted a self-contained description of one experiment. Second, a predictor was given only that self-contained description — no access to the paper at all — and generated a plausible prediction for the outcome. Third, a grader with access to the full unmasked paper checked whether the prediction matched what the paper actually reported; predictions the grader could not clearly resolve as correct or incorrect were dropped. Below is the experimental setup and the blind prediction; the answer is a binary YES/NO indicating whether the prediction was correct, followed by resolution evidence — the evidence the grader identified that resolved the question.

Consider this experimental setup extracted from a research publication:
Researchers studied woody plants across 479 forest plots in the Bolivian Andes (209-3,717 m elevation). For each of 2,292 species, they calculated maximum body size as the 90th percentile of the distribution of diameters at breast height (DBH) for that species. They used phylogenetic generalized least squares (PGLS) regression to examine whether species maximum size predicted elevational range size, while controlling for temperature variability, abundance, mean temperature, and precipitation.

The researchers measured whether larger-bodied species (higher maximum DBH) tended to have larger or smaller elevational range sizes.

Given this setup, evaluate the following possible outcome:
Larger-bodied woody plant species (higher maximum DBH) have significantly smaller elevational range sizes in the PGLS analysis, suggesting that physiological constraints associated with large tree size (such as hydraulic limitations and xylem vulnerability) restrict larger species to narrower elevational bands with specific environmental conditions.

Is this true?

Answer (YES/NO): NO